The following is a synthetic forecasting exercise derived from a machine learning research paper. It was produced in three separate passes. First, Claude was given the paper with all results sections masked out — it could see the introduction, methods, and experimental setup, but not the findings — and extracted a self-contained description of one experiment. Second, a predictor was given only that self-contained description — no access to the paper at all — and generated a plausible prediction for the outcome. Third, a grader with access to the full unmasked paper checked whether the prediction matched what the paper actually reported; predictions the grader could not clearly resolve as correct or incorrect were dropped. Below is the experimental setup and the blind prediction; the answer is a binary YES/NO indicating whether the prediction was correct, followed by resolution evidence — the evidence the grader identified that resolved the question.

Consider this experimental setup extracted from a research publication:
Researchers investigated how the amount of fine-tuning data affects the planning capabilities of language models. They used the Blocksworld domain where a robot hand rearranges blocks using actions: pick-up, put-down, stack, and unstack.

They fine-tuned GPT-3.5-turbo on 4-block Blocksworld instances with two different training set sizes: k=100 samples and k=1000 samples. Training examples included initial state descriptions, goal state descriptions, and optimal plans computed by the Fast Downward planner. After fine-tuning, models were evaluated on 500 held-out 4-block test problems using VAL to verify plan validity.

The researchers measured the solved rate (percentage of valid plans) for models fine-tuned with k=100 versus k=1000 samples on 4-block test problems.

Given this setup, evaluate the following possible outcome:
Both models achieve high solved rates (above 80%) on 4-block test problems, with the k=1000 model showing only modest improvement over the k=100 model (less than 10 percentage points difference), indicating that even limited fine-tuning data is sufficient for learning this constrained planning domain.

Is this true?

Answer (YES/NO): NO